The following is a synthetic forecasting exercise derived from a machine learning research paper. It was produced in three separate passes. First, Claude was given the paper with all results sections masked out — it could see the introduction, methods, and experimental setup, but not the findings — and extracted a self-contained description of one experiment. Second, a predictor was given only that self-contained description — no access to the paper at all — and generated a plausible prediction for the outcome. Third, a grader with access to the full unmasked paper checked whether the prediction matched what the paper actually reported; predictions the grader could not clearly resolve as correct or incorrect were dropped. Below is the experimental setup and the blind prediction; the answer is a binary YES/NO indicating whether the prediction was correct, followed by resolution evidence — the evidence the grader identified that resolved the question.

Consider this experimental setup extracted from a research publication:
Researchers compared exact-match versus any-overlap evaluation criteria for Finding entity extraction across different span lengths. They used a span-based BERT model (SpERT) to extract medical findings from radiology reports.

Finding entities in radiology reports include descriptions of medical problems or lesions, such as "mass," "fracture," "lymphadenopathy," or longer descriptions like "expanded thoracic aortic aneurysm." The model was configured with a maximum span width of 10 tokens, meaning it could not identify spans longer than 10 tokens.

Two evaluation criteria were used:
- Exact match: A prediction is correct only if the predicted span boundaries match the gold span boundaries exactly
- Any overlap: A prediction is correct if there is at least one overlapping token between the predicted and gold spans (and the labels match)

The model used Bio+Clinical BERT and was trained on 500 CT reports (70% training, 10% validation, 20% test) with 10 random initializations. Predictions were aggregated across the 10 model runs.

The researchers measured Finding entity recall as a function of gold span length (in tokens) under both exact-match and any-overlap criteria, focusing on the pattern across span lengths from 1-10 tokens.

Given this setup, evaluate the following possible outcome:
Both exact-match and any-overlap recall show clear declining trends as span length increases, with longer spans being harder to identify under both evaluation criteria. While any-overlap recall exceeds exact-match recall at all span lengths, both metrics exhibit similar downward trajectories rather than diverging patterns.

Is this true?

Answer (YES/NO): NO